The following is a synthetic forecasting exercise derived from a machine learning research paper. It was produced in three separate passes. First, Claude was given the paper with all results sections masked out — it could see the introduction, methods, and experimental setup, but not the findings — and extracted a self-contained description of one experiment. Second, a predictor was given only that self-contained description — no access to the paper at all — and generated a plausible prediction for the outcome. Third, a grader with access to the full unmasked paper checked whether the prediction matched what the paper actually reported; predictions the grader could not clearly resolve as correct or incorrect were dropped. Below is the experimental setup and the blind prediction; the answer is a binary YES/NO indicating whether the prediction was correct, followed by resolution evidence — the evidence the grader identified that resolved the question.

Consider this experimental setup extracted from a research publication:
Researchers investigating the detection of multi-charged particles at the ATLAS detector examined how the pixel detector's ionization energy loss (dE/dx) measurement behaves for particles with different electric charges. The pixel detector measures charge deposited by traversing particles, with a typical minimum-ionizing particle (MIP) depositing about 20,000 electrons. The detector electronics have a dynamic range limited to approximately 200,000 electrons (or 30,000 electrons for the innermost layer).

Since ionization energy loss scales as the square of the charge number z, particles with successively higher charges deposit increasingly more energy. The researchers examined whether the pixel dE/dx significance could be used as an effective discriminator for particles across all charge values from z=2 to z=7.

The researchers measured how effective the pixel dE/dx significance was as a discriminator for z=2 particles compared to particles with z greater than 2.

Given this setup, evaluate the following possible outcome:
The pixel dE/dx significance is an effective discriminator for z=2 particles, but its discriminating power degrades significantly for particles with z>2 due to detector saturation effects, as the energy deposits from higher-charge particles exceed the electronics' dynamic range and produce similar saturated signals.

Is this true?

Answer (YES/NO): YES